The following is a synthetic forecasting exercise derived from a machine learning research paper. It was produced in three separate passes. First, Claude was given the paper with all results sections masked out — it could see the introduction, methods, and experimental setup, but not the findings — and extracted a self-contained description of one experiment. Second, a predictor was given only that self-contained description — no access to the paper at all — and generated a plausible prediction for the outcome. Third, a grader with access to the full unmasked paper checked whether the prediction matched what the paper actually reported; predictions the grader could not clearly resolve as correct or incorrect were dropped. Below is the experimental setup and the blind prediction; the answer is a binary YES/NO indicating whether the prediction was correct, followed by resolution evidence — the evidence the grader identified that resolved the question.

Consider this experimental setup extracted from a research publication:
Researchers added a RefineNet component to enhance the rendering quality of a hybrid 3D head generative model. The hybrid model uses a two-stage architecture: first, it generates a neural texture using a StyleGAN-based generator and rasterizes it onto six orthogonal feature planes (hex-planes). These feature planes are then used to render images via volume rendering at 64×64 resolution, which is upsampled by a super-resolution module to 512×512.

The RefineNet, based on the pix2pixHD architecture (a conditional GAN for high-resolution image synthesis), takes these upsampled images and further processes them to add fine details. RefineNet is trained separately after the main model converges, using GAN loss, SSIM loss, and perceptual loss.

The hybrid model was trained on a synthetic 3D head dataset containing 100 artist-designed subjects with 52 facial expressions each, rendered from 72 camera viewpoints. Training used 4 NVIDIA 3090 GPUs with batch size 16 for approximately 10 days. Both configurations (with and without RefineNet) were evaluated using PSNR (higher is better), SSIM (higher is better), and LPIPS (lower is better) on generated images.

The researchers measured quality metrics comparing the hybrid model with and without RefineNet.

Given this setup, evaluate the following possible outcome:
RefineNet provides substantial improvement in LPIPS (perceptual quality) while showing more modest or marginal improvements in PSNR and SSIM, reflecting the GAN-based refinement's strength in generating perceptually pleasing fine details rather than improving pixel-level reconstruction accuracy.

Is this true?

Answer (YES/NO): NO